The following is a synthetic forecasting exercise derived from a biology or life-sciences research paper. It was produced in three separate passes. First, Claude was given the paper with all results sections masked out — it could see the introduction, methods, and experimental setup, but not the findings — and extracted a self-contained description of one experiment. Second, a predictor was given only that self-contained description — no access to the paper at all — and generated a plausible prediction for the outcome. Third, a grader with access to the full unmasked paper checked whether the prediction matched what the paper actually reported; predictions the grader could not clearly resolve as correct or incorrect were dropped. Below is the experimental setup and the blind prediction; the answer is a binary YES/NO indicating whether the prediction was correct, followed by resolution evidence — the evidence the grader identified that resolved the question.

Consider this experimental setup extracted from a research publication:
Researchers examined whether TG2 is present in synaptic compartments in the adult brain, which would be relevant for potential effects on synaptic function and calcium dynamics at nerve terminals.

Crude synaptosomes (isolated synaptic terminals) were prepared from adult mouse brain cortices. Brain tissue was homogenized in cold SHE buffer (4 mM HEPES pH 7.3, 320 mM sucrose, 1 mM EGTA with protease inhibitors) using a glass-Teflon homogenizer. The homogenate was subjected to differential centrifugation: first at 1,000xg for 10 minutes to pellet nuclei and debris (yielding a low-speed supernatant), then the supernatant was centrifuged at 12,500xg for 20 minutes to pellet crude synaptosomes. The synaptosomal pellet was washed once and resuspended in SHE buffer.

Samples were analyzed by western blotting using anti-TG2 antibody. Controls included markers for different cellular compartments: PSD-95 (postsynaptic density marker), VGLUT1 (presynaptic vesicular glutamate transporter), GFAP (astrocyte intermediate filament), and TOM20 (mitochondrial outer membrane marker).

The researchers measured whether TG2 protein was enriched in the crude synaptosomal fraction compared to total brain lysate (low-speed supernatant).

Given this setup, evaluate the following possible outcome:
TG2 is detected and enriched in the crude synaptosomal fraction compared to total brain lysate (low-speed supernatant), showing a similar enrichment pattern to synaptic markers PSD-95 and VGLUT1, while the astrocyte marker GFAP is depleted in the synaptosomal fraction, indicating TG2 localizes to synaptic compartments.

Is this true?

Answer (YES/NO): NO